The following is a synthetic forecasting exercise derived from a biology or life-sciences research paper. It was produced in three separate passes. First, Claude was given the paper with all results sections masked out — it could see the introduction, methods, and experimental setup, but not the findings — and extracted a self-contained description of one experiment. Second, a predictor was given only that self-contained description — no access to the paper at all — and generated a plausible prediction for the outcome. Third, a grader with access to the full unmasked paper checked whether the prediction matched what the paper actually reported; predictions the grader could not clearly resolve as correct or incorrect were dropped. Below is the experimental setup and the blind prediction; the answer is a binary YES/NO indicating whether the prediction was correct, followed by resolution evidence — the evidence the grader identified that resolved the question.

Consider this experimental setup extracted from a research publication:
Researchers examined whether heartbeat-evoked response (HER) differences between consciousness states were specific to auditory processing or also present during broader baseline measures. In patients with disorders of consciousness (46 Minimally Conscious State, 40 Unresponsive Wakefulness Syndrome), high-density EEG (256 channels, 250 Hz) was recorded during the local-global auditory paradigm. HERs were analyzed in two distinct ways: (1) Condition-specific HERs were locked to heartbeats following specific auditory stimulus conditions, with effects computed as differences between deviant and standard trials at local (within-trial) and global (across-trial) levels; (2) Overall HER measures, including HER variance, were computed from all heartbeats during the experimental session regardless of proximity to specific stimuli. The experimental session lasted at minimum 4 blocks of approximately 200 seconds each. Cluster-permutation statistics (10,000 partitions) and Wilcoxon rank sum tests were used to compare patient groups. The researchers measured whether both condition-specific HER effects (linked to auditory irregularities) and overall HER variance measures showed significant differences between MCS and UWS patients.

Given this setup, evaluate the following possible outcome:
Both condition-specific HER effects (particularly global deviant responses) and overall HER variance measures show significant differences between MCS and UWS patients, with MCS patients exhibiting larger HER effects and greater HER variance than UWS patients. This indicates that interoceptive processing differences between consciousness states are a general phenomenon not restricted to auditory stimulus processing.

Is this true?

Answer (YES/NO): NO